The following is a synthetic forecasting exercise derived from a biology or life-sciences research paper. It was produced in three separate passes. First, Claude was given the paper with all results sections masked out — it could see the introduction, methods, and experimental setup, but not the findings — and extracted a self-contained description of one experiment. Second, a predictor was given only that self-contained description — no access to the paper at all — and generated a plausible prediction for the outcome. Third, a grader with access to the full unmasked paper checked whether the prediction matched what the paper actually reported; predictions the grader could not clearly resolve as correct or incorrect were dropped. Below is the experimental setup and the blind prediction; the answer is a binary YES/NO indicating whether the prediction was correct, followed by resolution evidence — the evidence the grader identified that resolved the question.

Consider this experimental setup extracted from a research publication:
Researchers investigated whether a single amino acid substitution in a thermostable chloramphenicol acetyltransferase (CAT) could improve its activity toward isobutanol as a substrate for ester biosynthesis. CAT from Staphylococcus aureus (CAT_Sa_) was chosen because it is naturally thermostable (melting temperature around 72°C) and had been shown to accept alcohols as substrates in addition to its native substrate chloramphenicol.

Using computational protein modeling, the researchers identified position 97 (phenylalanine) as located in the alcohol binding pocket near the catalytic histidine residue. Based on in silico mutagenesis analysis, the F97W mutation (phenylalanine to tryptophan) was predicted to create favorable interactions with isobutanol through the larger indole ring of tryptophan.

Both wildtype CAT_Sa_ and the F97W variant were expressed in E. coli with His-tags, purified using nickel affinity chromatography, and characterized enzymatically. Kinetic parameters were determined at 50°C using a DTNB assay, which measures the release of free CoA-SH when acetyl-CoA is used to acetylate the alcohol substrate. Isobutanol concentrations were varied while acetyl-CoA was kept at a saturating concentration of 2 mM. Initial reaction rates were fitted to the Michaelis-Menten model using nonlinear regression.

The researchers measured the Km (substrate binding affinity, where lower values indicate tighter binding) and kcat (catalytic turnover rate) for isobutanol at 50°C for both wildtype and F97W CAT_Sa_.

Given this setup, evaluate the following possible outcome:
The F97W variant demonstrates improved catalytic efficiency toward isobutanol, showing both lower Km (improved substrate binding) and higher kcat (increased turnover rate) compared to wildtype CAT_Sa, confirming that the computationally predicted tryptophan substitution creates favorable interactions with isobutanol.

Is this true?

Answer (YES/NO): NO